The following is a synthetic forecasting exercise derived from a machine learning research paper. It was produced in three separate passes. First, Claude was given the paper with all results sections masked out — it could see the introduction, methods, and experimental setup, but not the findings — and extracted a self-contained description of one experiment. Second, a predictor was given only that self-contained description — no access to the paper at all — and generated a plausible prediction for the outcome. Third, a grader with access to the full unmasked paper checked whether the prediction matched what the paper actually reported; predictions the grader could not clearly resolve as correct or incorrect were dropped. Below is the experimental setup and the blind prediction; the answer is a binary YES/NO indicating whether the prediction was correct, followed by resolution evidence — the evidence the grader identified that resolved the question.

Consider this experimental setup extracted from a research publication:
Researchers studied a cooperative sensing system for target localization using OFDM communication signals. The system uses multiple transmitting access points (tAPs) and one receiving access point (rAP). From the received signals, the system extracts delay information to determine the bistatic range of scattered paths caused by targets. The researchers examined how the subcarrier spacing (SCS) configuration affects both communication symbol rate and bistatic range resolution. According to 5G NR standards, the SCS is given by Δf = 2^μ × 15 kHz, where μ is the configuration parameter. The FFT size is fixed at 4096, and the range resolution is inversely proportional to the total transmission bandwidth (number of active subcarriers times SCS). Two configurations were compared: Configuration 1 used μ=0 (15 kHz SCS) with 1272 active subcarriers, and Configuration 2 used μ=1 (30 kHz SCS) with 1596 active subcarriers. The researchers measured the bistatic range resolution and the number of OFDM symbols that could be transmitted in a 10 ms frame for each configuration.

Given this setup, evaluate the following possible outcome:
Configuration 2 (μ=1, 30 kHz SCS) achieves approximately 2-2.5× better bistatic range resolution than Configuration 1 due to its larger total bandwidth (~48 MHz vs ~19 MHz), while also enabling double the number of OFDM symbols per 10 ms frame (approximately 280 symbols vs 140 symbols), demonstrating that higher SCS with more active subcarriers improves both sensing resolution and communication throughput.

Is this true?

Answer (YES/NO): YES